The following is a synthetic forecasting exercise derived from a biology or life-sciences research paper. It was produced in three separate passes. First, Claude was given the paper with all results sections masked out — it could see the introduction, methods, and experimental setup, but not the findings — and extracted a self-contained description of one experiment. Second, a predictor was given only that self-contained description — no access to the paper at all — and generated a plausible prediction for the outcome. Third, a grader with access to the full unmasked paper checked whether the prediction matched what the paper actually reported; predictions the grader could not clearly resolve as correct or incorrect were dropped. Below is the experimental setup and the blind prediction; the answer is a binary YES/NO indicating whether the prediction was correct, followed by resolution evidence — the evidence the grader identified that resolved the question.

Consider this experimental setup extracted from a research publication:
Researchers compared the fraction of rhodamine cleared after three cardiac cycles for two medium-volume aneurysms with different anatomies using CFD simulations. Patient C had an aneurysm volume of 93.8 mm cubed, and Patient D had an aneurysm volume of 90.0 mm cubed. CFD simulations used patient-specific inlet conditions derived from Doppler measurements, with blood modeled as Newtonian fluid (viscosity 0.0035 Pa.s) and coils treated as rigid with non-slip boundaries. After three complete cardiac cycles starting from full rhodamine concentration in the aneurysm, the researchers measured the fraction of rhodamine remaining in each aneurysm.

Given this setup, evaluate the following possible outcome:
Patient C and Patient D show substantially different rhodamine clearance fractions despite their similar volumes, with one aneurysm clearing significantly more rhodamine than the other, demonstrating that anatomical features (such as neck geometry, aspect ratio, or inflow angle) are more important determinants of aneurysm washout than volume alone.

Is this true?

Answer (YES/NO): YES